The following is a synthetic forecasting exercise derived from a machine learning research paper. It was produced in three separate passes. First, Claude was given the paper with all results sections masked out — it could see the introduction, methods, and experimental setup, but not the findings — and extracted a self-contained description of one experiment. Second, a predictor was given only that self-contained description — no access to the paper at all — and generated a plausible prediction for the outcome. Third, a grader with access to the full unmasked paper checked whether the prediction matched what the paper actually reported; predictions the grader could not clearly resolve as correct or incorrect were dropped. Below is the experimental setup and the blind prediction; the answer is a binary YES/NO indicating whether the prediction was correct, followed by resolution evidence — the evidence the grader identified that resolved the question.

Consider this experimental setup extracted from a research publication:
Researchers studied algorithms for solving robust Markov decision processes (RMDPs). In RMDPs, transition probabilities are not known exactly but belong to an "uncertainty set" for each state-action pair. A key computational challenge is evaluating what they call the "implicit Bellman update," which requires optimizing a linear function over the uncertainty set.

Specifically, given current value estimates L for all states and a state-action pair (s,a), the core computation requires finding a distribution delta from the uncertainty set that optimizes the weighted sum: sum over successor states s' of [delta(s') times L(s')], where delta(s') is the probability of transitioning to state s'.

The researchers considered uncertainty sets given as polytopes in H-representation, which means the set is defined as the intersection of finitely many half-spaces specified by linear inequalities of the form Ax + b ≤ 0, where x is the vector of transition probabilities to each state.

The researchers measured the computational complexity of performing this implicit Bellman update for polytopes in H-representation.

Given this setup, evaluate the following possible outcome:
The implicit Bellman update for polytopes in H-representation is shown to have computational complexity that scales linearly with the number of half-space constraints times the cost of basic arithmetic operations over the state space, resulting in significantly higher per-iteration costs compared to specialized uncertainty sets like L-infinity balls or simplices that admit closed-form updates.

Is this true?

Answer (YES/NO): NO